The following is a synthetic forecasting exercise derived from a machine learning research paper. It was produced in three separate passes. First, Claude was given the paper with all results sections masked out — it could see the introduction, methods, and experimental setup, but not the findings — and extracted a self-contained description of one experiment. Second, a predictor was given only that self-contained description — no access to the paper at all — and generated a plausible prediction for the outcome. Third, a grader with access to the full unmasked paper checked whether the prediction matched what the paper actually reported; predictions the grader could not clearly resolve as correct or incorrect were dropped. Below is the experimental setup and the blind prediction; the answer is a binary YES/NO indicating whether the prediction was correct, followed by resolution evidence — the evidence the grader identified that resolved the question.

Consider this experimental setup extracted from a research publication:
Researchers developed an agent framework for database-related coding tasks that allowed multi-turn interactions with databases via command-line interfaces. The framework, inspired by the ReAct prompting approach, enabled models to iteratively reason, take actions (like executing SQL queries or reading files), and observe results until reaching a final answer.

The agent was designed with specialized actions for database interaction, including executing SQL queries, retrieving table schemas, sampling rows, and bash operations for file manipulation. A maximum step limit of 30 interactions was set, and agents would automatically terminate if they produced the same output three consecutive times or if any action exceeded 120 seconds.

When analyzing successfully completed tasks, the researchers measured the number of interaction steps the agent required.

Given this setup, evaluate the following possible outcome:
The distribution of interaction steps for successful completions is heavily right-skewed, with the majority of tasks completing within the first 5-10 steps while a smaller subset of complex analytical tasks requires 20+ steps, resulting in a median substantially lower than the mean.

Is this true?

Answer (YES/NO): NO